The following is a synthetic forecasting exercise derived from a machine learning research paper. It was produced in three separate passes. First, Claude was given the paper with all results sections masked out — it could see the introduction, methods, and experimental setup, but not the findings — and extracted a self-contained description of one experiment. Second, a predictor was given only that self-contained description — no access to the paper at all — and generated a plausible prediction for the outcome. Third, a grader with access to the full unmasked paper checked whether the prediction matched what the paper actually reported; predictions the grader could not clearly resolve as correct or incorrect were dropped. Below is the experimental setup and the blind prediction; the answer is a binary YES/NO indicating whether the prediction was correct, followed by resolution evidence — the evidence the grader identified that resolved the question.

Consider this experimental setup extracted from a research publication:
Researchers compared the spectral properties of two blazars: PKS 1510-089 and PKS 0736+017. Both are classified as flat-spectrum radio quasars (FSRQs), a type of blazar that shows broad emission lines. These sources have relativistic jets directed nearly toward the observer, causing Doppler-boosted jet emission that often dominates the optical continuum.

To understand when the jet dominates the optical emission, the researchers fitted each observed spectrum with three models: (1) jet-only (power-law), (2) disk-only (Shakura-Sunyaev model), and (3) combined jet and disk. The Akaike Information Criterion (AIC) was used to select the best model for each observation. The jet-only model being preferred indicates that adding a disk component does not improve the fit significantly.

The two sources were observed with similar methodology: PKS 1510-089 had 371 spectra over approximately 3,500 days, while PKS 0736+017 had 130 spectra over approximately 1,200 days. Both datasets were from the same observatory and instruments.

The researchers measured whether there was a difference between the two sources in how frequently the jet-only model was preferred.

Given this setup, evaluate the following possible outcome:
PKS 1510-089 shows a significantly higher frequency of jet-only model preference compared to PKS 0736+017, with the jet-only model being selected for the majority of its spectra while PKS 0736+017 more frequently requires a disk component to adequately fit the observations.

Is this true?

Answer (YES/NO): NO